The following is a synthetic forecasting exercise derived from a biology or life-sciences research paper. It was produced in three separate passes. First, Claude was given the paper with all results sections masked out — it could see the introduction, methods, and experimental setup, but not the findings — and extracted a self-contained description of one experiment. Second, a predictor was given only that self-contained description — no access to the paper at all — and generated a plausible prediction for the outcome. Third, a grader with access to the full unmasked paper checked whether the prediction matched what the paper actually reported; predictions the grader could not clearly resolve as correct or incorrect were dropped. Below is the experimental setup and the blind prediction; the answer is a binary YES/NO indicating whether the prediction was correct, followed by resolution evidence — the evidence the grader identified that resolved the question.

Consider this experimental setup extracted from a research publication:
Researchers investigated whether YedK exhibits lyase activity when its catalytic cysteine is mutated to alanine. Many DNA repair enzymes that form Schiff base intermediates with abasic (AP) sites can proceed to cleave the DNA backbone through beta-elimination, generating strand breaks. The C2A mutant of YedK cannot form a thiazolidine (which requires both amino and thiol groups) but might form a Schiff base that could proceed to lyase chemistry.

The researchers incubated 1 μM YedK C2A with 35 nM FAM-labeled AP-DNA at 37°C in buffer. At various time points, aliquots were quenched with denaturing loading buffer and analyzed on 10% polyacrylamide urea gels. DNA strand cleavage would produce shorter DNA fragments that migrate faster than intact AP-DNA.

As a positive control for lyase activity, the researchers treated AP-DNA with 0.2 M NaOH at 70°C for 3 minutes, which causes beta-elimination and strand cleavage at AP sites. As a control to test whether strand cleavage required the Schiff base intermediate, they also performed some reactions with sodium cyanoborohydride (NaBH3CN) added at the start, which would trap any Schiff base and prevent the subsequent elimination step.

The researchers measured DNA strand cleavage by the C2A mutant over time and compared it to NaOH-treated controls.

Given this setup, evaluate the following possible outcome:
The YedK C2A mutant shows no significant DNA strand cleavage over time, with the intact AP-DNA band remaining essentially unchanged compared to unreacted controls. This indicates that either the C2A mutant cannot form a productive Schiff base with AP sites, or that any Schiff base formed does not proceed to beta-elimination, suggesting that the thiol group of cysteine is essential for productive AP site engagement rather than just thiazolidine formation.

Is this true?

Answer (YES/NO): NO